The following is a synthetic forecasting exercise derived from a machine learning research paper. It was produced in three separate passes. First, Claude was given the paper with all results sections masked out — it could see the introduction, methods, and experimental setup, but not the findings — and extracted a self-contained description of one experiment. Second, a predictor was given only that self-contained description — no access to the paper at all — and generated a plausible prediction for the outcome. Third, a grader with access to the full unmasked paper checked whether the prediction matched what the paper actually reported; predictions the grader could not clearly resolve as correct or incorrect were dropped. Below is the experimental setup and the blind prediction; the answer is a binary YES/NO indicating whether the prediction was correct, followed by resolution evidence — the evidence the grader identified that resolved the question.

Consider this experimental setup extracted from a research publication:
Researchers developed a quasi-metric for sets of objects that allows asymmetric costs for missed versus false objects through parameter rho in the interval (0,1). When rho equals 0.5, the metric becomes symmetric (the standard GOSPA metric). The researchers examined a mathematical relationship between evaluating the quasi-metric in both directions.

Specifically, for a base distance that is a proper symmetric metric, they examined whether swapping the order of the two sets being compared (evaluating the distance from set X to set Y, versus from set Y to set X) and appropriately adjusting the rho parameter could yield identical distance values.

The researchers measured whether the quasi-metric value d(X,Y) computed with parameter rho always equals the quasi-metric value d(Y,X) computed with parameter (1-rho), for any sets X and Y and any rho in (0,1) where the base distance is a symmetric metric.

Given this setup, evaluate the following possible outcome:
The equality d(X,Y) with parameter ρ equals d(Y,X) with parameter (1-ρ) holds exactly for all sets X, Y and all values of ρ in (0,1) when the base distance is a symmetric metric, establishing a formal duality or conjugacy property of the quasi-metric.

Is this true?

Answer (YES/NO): YES